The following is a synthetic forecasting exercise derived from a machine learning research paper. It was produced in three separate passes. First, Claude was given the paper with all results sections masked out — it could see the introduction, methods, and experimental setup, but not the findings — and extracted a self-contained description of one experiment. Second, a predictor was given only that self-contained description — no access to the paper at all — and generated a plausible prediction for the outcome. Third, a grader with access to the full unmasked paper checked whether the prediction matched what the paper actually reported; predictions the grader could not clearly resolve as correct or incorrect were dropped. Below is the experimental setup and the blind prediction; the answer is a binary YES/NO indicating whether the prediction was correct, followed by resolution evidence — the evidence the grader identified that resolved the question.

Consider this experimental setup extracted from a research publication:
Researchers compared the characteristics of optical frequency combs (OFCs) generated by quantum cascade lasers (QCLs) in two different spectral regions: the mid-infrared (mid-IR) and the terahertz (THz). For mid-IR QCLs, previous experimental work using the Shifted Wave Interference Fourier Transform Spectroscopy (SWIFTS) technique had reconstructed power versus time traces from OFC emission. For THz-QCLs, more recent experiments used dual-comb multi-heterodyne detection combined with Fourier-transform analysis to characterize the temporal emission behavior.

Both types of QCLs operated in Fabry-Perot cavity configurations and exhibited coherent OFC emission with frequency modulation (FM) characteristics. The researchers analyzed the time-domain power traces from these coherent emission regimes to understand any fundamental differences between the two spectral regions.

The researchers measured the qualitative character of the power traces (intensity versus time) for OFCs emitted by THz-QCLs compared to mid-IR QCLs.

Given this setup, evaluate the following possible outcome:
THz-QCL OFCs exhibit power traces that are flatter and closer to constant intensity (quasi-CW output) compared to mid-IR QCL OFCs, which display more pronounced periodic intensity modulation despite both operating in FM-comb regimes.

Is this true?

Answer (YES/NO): NO